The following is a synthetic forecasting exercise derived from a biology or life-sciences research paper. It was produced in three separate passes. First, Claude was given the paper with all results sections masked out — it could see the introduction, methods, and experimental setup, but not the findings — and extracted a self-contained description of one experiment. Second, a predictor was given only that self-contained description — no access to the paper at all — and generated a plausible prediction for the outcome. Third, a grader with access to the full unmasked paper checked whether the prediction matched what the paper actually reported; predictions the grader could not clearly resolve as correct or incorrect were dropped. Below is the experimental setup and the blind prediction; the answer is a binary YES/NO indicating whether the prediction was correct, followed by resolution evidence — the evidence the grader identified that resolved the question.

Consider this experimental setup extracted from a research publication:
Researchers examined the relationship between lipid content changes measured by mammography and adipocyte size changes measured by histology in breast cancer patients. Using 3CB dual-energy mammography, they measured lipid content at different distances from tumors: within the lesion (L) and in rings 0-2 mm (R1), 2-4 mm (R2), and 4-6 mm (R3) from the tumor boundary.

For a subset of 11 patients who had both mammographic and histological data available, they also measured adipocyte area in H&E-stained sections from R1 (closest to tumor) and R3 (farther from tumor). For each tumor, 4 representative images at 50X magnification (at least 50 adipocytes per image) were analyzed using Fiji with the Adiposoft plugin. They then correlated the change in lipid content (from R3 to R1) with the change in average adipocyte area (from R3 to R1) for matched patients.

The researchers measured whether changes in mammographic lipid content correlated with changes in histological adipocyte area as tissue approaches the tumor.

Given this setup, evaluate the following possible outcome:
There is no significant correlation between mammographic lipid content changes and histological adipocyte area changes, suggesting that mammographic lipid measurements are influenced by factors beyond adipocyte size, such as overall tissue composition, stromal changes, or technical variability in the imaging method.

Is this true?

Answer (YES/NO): NO